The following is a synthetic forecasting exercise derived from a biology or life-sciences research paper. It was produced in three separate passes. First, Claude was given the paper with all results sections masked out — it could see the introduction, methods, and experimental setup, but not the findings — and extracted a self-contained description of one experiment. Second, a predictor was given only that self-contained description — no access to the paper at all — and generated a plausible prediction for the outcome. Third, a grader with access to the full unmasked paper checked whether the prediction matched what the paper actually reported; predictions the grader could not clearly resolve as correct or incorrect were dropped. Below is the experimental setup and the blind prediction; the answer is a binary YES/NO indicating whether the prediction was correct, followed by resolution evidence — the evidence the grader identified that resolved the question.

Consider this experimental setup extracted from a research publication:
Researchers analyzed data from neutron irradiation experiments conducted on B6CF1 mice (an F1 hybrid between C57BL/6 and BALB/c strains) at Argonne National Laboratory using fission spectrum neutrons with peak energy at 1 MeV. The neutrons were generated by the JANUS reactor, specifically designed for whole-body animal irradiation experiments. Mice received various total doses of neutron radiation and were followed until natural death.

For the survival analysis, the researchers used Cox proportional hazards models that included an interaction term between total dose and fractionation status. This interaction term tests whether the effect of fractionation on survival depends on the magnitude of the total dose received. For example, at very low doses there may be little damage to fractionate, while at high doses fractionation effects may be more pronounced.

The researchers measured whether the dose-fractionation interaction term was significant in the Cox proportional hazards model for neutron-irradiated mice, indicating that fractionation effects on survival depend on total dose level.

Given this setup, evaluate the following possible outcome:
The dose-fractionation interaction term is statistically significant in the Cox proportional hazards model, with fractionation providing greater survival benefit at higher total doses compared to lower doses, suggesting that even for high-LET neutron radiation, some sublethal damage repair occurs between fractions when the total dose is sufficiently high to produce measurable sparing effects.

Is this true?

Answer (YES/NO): YES